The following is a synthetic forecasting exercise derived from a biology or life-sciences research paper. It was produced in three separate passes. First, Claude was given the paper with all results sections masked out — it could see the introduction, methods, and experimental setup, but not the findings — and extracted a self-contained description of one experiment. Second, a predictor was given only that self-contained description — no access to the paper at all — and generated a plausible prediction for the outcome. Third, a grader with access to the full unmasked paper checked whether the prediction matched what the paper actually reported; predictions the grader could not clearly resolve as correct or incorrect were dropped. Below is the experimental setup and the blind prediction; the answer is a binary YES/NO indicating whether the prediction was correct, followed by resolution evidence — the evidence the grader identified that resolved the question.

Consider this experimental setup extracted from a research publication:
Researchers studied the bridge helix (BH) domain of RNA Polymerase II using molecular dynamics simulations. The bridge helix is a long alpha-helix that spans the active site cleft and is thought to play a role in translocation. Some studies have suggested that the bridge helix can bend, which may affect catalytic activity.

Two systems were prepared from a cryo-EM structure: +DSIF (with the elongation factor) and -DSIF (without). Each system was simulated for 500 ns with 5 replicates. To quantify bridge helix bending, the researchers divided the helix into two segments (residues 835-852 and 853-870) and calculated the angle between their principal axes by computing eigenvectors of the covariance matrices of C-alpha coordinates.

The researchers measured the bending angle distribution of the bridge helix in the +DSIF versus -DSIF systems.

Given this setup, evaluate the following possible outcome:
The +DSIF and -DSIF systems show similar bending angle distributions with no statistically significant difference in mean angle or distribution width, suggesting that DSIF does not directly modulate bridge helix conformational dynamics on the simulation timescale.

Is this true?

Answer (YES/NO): YES